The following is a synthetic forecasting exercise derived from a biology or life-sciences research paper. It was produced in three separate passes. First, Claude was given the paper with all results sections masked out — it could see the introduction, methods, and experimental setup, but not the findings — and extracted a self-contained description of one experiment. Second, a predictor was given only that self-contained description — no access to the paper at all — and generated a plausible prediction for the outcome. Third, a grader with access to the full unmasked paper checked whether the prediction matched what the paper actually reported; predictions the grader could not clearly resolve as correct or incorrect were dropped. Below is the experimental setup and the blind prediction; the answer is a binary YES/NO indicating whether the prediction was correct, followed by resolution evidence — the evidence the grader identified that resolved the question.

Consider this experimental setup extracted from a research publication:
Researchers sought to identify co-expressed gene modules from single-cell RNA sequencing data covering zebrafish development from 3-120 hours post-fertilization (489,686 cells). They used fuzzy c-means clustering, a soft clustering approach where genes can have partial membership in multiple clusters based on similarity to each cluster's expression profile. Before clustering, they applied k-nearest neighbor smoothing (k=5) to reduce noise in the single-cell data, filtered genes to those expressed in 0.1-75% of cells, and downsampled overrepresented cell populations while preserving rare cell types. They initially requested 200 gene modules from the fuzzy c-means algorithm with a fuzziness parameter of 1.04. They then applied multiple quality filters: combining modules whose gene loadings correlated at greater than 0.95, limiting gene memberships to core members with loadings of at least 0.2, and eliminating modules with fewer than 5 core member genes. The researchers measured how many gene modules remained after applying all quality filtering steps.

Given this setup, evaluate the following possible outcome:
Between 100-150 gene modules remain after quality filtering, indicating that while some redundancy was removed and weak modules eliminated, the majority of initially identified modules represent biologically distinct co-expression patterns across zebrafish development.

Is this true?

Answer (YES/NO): YES